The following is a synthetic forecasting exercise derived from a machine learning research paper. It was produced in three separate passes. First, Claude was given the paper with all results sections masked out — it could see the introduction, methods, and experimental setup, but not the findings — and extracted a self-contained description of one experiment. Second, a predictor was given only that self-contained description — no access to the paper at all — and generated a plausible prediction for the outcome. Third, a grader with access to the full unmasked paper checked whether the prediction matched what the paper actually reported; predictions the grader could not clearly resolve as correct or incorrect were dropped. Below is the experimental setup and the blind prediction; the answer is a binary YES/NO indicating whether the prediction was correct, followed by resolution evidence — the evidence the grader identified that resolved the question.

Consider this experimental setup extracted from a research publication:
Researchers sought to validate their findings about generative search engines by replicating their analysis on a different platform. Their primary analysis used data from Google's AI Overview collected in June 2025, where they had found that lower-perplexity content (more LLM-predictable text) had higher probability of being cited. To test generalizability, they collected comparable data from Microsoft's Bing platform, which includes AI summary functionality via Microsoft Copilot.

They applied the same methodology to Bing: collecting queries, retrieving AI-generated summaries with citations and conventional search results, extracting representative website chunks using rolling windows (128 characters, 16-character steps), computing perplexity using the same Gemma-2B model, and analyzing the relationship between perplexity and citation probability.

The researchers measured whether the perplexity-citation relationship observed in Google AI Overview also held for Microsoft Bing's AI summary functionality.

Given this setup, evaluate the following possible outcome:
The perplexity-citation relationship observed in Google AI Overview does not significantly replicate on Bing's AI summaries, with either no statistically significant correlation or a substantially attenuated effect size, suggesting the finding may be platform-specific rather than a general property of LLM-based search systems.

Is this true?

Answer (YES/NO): NO